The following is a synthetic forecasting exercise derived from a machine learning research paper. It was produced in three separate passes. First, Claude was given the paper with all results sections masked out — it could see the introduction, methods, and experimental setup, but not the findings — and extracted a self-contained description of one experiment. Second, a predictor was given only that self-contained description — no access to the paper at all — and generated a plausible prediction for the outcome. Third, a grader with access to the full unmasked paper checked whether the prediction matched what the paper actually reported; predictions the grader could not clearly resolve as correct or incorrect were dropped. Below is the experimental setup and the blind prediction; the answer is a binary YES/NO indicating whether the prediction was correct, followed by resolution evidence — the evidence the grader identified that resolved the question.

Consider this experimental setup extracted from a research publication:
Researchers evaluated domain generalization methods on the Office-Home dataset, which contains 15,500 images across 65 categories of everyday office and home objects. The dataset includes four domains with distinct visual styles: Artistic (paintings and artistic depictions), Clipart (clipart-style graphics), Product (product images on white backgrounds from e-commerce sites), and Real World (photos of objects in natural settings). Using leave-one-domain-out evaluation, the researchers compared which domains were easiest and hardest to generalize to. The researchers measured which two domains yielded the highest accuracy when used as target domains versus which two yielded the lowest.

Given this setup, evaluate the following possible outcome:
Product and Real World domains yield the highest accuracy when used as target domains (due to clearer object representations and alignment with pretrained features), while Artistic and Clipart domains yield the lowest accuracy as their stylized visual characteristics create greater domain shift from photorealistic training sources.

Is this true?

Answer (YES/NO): YES